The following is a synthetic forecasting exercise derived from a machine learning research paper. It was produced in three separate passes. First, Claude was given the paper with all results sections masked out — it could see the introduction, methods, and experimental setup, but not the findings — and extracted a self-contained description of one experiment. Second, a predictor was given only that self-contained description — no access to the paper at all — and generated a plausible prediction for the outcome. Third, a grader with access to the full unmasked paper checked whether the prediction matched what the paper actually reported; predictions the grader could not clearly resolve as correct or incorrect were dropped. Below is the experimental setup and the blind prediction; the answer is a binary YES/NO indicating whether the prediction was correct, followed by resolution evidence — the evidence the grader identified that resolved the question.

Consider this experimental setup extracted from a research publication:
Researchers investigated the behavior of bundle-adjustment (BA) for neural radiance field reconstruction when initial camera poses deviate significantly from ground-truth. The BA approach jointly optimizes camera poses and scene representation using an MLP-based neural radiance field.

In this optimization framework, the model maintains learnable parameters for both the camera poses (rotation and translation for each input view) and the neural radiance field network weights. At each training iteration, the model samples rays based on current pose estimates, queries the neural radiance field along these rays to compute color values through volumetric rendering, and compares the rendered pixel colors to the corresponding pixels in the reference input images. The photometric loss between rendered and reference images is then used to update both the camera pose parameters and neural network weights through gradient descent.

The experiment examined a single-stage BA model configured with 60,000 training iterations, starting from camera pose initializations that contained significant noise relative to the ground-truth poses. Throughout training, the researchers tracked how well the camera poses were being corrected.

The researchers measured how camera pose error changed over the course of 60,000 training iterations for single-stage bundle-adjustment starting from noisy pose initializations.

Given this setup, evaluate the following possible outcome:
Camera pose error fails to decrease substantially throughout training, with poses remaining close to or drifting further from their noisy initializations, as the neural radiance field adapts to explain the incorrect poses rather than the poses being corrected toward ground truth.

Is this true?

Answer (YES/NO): NO